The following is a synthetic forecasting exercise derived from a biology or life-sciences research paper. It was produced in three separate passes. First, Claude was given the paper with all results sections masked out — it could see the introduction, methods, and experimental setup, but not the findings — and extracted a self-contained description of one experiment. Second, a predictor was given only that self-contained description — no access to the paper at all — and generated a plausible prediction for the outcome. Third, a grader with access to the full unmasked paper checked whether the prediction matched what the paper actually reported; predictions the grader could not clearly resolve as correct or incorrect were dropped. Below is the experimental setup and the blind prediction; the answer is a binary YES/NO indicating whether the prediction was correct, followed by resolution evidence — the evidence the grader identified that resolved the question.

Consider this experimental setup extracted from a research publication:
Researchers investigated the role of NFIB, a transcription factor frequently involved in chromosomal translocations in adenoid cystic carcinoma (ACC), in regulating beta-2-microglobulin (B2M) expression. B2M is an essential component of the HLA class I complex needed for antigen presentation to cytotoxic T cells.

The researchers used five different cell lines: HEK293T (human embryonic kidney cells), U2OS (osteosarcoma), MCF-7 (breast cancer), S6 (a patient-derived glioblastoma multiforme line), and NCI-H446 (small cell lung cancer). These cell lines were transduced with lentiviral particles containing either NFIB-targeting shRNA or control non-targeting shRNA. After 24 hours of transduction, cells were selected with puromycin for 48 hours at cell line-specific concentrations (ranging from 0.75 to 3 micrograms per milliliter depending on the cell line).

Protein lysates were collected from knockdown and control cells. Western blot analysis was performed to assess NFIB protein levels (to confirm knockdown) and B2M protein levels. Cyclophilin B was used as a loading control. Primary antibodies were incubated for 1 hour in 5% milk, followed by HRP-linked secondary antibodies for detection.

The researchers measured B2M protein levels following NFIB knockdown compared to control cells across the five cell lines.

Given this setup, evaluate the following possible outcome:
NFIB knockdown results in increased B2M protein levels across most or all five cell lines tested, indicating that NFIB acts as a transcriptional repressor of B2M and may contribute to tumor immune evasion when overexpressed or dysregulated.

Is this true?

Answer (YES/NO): NO